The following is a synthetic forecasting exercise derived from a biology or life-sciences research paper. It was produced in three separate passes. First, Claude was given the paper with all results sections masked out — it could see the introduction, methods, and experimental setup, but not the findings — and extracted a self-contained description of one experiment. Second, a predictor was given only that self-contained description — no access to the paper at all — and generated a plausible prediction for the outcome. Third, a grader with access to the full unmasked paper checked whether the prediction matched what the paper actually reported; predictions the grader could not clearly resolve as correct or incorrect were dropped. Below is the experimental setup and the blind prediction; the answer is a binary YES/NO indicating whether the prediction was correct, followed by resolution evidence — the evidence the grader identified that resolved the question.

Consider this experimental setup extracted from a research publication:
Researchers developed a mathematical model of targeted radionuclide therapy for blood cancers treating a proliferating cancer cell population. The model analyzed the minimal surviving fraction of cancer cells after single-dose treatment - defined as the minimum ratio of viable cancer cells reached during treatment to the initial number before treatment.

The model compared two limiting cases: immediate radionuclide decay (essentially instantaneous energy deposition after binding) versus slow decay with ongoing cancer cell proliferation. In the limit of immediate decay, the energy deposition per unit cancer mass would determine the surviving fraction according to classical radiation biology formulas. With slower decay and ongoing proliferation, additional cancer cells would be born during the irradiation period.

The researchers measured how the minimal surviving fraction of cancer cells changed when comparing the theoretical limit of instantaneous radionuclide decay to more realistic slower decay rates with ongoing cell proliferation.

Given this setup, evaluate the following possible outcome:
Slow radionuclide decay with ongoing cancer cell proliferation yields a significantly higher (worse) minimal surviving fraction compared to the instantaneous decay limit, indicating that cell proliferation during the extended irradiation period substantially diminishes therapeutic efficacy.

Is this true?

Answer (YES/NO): YES